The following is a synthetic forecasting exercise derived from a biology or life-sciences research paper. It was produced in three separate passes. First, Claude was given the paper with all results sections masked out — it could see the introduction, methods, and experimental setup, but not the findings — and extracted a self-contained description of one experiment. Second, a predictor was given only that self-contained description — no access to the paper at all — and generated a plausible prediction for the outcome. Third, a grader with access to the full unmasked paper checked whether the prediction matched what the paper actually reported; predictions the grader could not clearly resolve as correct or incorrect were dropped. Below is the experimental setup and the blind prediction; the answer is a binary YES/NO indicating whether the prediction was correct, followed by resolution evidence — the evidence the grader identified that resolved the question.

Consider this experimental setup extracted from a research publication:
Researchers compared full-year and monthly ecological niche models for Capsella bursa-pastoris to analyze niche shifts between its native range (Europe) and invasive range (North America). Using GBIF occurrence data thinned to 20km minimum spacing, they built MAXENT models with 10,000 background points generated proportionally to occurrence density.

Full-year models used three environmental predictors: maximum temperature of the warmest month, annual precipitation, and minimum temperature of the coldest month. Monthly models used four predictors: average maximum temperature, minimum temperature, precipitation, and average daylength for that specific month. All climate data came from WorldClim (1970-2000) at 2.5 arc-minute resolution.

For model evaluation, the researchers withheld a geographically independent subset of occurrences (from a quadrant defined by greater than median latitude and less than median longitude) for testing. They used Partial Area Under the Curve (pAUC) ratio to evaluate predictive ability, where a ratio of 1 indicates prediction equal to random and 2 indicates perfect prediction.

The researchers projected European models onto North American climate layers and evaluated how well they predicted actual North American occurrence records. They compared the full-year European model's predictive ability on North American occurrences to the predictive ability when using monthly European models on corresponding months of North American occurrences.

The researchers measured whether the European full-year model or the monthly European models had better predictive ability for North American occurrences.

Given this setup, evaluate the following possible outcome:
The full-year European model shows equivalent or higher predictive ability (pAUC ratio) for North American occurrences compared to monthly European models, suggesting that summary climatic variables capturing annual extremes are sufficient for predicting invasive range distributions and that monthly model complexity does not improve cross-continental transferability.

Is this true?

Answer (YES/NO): NO